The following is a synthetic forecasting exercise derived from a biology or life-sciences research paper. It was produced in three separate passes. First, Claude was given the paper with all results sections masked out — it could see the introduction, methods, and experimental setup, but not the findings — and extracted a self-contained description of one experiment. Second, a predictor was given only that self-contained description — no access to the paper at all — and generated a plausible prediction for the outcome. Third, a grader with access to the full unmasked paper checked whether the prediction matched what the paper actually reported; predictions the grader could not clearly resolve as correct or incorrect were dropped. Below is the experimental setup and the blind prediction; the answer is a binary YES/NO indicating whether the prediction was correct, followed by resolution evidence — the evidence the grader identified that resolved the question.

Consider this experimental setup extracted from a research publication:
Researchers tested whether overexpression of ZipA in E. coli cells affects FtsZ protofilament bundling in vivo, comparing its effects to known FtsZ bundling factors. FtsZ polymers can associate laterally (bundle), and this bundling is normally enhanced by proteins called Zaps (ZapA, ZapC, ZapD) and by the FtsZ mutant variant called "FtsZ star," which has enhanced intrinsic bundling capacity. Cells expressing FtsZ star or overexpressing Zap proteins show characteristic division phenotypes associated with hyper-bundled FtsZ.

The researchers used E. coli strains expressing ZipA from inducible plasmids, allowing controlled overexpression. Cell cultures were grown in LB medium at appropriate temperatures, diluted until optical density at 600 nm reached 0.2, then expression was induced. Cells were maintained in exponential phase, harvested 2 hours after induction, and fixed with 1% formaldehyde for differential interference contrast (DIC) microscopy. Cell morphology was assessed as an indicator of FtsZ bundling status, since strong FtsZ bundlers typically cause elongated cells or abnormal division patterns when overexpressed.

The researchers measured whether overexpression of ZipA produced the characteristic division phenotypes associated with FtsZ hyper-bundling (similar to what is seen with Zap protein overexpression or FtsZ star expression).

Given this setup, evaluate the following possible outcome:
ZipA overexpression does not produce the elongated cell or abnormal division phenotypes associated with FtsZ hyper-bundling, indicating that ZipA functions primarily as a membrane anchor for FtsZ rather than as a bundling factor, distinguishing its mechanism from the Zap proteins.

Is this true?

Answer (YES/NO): YES